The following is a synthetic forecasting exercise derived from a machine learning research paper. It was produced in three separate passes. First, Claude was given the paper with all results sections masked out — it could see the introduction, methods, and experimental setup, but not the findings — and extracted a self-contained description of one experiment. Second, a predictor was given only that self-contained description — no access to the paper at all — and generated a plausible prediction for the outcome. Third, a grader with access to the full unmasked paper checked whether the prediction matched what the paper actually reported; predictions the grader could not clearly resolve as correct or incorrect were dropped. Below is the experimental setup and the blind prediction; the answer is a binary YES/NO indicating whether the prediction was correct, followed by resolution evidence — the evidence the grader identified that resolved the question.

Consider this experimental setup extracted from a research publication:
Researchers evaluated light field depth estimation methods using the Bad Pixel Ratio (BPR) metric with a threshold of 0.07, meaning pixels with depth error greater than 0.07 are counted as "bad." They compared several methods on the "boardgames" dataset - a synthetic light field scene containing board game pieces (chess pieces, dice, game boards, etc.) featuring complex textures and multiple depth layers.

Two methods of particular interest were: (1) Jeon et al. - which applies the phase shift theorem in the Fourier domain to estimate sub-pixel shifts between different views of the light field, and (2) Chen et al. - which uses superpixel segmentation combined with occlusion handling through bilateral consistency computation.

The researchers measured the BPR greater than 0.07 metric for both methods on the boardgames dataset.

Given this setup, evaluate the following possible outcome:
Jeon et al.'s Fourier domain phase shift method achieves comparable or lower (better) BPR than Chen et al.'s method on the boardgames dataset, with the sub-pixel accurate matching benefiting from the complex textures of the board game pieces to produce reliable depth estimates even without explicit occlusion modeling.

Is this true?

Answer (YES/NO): YES